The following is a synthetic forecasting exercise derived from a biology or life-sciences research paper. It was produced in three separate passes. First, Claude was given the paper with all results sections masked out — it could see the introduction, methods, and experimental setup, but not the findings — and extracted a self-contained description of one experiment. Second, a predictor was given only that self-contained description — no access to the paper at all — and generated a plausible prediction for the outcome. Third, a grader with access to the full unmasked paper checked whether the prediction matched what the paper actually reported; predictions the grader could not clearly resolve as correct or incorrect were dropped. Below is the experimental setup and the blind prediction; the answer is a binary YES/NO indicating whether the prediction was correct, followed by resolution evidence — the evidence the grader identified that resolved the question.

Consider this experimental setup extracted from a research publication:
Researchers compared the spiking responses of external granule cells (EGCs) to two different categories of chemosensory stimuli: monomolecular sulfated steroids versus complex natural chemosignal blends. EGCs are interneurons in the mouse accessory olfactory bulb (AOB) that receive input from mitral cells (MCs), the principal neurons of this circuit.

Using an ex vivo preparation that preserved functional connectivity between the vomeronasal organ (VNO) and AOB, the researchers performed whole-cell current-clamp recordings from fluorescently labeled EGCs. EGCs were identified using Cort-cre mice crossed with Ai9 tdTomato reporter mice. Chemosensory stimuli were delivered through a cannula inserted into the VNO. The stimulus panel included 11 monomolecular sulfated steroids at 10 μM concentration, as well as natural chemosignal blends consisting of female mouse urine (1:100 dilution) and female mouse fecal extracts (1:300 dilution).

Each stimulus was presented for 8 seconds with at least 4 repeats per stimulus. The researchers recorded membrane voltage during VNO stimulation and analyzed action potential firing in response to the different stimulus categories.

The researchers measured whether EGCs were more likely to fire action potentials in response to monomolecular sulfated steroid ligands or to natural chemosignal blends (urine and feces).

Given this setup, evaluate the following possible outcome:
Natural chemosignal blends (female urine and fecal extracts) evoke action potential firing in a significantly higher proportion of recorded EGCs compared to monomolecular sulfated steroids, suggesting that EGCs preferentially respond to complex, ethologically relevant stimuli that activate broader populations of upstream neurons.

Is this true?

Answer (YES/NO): YES